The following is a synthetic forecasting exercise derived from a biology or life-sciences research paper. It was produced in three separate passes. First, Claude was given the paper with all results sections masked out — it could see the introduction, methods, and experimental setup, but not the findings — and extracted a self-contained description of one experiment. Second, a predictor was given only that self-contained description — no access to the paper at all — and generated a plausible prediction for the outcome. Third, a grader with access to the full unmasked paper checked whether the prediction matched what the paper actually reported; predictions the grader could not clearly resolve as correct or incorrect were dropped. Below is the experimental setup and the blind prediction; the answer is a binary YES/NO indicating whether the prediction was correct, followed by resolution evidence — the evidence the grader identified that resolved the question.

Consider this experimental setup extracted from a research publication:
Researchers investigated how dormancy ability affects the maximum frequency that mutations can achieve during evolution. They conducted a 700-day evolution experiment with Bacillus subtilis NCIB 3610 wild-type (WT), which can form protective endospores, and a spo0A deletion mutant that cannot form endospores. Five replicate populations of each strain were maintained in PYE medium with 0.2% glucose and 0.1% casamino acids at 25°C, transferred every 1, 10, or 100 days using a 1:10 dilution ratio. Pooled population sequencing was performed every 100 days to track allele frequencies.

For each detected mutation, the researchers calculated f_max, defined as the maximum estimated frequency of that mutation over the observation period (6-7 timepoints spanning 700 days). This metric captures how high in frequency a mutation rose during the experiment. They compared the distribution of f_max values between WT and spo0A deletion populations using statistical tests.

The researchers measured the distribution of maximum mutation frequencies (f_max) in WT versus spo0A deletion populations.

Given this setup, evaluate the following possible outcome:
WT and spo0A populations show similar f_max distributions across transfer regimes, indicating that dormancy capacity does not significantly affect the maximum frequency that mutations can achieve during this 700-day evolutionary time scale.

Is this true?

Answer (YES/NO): NO